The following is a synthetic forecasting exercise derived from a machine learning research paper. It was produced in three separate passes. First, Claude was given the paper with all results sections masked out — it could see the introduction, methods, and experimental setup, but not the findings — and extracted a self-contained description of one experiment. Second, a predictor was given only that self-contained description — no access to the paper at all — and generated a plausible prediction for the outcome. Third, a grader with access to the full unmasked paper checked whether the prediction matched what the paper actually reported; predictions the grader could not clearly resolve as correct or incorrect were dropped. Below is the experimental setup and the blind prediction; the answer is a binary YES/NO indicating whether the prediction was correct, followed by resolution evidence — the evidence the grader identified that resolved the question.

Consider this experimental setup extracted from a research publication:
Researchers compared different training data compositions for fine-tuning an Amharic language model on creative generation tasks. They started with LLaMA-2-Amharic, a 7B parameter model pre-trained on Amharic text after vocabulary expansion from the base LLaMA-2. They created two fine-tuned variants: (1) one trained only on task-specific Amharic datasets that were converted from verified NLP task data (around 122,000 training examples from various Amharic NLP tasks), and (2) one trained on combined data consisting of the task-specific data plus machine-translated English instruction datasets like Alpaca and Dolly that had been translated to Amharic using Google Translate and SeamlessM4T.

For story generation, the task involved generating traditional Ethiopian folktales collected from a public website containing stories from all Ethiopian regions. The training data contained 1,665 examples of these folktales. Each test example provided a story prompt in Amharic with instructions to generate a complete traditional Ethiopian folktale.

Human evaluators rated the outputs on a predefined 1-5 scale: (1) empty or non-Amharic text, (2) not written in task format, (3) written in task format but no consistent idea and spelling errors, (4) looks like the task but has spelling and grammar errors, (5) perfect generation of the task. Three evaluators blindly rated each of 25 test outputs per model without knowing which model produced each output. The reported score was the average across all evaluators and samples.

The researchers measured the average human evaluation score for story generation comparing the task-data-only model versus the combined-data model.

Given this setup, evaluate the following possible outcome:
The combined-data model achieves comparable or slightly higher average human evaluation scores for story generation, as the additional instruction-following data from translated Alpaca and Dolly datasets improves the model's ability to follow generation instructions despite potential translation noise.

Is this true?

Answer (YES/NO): NO